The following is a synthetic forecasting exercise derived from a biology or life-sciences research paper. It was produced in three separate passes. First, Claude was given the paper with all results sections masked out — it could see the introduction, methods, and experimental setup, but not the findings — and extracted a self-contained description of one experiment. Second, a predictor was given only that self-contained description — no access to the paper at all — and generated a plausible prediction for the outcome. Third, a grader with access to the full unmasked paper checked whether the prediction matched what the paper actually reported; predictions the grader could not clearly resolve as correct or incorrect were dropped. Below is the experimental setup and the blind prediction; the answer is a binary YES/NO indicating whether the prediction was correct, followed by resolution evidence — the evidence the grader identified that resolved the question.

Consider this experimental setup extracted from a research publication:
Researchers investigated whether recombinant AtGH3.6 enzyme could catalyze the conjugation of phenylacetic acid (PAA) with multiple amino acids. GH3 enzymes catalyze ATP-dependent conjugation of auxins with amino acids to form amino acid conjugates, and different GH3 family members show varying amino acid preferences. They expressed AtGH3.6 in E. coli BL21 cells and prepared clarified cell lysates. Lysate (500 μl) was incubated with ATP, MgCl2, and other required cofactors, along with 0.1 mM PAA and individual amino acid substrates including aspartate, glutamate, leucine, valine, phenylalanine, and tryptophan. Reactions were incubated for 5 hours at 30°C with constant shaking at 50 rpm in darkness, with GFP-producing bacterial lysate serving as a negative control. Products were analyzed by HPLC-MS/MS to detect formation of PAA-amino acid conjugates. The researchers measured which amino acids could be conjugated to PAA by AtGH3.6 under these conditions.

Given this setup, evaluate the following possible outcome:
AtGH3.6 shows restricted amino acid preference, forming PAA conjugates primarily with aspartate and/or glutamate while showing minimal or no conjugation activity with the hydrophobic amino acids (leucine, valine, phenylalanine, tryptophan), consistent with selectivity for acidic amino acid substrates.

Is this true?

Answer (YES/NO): NO